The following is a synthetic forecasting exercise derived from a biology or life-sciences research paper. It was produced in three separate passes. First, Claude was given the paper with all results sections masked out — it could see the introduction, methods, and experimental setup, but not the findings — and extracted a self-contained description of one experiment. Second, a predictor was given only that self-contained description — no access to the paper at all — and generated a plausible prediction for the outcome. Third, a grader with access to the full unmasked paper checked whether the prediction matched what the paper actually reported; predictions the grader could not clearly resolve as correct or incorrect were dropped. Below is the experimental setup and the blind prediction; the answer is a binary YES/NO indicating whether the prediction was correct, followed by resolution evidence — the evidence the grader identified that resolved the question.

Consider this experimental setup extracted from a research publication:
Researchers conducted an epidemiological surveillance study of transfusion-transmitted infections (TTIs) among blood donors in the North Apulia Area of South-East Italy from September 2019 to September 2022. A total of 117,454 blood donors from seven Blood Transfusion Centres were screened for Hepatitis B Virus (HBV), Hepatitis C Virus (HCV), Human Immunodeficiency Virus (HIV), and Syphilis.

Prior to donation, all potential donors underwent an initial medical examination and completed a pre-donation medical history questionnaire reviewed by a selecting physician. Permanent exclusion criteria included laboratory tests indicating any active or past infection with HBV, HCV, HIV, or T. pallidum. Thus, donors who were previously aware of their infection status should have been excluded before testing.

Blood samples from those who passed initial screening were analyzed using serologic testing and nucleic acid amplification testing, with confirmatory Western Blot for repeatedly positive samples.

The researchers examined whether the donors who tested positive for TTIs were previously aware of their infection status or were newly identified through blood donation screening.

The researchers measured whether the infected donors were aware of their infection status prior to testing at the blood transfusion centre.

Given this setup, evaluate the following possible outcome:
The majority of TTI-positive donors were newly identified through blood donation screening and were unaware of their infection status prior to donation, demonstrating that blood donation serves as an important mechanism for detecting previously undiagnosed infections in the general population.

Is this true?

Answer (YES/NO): YES